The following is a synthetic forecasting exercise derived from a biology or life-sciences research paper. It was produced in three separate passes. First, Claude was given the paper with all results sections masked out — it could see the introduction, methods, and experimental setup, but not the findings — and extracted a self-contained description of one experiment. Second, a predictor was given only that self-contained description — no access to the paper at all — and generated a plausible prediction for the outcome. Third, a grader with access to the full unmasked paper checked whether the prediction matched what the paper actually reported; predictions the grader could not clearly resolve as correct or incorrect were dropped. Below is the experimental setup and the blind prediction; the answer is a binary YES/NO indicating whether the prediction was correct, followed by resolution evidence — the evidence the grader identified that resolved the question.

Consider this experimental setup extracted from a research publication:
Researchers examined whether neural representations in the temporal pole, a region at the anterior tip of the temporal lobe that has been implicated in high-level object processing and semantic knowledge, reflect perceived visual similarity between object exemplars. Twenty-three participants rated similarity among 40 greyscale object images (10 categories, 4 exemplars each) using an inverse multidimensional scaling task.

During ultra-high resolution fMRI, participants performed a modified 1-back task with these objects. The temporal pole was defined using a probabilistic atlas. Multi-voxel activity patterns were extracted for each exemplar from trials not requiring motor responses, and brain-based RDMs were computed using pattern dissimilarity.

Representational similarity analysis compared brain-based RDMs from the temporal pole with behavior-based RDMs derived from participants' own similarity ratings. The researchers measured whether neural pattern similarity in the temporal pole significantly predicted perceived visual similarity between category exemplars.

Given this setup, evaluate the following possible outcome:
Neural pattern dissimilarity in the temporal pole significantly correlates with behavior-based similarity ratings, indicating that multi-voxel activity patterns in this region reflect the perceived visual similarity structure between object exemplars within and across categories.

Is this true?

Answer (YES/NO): NO